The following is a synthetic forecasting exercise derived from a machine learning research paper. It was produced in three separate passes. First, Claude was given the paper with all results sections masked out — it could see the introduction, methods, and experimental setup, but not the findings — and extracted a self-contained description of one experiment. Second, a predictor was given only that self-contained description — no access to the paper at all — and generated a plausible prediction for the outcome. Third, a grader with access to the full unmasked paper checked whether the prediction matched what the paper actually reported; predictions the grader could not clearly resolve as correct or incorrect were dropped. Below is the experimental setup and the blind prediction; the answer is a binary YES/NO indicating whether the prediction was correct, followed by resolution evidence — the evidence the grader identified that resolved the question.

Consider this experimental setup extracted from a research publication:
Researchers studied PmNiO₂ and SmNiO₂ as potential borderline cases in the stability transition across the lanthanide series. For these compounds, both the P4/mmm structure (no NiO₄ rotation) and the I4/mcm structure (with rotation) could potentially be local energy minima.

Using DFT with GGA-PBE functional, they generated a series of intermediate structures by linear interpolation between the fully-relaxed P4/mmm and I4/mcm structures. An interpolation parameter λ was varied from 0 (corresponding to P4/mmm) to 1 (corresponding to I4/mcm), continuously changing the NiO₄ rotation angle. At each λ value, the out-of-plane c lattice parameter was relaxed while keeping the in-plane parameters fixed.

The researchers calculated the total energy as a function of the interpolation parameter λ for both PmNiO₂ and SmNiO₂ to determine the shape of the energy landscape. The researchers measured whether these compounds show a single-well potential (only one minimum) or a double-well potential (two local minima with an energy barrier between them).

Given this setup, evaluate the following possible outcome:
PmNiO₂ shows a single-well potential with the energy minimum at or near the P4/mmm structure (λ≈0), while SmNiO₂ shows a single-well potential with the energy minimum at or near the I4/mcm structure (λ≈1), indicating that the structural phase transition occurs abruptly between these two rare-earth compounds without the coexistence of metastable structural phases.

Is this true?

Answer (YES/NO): NO